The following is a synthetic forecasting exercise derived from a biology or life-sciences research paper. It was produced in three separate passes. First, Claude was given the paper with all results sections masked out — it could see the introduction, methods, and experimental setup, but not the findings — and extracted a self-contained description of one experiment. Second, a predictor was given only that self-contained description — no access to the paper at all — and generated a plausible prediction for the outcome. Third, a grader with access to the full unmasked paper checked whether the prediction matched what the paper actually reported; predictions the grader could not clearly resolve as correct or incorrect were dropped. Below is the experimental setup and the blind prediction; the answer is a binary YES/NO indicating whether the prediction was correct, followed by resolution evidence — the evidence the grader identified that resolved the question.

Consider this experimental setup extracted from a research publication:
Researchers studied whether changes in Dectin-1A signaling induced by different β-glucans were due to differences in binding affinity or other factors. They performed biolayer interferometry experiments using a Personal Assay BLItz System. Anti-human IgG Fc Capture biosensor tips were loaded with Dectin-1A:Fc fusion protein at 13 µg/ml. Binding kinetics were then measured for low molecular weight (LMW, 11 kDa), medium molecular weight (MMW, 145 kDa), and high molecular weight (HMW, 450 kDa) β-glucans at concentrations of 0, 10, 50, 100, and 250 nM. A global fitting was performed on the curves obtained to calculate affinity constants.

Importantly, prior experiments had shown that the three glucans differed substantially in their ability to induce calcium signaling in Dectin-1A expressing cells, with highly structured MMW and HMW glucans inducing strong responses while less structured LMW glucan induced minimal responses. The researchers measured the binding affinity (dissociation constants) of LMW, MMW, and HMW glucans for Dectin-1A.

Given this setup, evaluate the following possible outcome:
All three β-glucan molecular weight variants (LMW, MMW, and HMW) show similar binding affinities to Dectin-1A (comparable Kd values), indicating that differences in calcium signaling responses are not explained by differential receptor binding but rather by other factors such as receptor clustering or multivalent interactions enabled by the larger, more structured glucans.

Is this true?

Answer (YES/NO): YES